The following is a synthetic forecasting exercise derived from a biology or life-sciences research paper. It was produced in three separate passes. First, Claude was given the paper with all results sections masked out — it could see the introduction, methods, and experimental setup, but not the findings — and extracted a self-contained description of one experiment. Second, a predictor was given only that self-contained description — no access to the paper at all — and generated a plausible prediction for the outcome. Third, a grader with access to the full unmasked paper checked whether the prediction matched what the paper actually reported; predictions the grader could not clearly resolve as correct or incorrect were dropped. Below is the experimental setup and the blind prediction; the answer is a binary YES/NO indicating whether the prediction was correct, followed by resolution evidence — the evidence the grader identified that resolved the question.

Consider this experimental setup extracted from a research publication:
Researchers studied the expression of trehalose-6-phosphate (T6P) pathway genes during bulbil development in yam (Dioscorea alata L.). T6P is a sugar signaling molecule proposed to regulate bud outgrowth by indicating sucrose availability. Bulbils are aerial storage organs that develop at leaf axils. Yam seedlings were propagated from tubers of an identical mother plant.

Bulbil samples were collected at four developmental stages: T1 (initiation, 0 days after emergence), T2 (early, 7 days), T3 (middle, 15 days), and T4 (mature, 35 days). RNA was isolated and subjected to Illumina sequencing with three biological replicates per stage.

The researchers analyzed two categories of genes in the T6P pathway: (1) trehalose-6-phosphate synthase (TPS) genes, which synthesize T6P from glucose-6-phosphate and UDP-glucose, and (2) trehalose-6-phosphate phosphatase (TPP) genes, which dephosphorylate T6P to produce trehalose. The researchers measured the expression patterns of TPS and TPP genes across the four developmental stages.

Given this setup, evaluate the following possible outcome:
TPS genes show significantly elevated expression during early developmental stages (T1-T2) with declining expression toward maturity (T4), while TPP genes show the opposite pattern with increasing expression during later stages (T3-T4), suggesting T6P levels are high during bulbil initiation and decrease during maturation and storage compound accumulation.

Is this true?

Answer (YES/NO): NO